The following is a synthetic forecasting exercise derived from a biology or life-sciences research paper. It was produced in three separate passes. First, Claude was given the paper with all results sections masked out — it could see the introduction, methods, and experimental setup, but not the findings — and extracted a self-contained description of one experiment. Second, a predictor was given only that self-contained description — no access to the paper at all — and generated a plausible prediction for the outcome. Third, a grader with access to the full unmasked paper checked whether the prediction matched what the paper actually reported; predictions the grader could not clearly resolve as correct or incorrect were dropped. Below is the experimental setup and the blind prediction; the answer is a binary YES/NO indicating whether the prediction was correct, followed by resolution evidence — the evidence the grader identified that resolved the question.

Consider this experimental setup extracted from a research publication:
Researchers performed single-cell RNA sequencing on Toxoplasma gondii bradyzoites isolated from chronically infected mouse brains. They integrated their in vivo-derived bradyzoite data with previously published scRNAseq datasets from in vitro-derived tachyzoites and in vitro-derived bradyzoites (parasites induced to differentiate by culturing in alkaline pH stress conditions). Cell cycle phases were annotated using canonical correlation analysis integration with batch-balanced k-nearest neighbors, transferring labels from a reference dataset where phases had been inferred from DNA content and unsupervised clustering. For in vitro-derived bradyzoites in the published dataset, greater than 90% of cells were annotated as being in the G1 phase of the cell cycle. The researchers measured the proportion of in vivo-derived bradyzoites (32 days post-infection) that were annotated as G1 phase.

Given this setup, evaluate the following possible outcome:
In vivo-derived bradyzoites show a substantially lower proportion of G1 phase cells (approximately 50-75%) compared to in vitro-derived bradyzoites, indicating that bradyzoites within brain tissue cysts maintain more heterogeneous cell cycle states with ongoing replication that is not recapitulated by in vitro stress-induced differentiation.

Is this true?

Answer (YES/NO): YES